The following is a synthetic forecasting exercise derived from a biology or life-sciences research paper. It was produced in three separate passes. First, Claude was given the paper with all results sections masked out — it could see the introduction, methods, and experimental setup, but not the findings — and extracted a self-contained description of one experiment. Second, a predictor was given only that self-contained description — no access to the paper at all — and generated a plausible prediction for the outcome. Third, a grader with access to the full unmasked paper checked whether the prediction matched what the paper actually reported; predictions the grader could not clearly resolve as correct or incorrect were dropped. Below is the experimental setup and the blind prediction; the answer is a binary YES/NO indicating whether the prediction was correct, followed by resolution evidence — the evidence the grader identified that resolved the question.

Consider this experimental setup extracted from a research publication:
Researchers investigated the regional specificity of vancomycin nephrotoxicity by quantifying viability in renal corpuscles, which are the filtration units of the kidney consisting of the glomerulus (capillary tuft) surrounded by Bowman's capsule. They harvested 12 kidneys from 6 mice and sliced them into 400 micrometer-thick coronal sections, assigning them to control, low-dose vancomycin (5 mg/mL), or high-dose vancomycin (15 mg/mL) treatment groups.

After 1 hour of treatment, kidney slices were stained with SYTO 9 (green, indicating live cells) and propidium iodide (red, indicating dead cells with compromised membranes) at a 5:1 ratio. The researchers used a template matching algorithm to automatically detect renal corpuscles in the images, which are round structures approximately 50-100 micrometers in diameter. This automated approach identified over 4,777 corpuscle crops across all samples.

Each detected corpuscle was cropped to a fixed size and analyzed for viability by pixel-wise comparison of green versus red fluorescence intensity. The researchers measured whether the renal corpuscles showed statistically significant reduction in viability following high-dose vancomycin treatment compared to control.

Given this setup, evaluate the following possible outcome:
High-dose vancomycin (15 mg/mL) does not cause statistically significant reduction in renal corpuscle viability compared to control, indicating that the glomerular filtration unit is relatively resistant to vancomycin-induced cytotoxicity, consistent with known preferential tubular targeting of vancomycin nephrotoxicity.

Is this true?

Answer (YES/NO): NO